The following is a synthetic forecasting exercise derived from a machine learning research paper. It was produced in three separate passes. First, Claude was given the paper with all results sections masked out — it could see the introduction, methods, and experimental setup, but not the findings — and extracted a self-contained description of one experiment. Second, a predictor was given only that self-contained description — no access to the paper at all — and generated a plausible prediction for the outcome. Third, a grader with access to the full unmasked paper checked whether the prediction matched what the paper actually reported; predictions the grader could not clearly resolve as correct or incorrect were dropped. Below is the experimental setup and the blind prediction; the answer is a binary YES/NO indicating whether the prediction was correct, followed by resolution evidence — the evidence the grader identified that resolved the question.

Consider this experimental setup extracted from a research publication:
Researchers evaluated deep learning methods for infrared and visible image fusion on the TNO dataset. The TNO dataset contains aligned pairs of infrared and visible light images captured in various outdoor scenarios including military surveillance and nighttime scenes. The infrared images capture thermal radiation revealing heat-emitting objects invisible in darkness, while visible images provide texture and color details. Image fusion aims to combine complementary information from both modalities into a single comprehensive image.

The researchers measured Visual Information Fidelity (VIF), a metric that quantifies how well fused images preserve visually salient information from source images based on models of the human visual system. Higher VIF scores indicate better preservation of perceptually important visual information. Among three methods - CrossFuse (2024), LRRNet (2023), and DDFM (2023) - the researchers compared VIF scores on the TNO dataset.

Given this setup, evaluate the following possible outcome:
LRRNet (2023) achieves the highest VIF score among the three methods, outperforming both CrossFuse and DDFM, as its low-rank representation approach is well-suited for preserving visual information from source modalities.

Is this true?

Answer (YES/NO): NO